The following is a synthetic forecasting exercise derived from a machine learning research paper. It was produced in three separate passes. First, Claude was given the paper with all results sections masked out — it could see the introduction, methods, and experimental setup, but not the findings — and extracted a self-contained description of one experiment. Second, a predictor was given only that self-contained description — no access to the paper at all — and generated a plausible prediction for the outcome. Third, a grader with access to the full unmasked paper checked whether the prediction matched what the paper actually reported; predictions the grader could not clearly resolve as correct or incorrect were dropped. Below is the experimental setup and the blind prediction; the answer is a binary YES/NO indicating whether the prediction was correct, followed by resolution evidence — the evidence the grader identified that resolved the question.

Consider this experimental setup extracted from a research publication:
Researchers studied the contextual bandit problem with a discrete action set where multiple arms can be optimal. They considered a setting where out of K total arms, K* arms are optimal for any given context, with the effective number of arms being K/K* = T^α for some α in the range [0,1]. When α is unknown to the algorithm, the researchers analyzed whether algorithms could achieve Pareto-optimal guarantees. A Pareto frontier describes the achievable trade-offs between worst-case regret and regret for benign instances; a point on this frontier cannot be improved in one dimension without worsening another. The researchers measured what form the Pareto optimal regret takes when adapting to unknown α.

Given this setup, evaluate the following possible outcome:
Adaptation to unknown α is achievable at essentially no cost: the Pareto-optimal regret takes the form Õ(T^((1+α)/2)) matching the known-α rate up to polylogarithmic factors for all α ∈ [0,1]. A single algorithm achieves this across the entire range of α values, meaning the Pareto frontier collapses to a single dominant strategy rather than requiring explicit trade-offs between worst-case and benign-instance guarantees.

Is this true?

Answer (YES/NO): NO